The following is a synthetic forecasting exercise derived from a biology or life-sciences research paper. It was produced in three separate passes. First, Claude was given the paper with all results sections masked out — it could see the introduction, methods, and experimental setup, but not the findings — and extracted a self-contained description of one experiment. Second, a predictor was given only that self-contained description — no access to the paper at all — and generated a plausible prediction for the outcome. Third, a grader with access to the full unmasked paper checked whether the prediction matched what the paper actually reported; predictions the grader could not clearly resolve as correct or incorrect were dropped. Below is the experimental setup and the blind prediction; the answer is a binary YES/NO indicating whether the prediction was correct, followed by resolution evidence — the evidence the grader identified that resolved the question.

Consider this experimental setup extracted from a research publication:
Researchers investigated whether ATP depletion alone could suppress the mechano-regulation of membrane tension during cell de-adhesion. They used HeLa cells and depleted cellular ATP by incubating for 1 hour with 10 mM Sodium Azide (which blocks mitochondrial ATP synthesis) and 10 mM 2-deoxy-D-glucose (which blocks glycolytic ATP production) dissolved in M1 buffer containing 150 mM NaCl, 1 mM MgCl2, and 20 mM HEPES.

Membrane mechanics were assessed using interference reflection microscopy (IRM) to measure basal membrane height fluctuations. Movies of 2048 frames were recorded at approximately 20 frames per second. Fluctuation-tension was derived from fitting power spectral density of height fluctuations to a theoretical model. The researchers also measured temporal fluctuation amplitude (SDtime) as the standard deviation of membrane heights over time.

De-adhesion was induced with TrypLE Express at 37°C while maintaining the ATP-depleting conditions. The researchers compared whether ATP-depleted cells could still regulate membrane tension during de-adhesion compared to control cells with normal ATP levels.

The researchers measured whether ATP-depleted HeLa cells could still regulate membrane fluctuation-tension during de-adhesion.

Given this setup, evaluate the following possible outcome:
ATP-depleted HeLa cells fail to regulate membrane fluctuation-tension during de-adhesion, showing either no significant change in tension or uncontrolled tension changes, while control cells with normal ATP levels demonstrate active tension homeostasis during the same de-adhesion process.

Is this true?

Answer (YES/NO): NO